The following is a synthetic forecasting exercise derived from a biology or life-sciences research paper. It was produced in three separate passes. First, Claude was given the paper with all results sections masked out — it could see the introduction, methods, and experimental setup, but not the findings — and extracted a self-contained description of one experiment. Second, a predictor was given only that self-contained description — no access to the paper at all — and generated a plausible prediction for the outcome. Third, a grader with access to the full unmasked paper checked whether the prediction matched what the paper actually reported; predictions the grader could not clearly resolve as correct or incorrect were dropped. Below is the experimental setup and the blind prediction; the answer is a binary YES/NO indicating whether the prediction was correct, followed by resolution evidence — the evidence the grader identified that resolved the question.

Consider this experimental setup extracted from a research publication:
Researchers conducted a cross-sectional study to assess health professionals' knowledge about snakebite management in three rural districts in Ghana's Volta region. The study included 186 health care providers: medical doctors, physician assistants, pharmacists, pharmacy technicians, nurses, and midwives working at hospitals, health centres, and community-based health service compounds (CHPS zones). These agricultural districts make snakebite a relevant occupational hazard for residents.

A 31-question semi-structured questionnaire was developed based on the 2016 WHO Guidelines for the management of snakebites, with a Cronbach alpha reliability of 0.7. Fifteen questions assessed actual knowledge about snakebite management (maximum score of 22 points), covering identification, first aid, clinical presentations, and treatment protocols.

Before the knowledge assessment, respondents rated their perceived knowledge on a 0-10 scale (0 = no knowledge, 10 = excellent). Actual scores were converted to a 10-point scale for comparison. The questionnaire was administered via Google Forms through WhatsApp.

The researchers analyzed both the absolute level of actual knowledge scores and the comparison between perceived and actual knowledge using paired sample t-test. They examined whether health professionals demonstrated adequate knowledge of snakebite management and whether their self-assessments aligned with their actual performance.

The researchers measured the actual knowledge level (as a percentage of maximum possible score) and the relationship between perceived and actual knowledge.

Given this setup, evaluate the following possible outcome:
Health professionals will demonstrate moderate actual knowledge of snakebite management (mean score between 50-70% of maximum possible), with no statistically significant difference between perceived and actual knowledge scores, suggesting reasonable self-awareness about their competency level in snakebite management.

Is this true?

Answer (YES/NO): NO